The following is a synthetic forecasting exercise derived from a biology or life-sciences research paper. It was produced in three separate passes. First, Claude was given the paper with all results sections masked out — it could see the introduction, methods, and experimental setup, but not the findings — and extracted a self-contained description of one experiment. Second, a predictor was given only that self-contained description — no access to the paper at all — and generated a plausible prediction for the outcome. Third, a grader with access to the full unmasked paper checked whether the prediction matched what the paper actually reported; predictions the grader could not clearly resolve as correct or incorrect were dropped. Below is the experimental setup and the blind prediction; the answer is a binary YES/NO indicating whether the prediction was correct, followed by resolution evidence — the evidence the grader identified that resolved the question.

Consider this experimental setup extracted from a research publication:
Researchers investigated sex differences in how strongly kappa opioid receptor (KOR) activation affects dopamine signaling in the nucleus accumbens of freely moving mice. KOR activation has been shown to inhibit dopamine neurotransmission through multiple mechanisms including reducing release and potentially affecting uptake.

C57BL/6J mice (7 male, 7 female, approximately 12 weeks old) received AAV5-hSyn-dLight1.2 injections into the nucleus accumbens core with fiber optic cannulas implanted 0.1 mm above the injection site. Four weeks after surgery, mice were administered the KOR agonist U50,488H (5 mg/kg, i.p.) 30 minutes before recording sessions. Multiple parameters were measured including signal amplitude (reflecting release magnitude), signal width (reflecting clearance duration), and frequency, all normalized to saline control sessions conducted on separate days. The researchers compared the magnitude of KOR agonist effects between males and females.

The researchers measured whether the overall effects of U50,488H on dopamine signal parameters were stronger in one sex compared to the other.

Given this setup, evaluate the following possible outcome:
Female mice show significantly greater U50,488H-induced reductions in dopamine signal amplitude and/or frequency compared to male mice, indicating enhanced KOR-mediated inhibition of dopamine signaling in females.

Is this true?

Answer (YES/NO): NO